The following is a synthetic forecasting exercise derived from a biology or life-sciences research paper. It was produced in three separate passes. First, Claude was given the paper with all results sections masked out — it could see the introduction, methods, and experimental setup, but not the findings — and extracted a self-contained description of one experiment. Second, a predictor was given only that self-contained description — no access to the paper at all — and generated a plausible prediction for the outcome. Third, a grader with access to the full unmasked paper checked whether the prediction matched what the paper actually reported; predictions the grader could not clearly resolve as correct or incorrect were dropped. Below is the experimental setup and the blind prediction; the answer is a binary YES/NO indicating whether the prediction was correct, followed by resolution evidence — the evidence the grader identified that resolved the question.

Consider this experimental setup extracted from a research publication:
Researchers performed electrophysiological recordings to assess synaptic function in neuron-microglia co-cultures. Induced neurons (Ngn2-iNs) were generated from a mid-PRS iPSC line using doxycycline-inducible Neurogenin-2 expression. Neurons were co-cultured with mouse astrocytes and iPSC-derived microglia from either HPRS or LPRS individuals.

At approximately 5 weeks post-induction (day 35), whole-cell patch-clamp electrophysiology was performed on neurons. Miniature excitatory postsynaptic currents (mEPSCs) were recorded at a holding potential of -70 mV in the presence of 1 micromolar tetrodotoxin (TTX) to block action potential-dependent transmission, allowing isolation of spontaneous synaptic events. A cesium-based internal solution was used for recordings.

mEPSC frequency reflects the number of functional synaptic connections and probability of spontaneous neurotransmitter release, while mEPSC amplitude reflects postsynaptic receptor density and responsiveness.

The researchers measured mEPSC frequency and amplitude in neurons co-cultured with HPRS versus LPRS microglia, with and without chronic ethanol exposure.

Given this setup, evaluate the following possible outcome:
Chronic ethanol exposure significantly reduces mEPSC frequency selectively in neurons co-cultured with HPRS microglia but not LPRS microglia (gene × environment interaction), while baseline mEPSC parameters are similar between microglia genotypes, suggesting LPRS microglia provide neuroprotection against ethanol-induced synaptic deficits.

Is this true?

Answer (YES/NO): NO